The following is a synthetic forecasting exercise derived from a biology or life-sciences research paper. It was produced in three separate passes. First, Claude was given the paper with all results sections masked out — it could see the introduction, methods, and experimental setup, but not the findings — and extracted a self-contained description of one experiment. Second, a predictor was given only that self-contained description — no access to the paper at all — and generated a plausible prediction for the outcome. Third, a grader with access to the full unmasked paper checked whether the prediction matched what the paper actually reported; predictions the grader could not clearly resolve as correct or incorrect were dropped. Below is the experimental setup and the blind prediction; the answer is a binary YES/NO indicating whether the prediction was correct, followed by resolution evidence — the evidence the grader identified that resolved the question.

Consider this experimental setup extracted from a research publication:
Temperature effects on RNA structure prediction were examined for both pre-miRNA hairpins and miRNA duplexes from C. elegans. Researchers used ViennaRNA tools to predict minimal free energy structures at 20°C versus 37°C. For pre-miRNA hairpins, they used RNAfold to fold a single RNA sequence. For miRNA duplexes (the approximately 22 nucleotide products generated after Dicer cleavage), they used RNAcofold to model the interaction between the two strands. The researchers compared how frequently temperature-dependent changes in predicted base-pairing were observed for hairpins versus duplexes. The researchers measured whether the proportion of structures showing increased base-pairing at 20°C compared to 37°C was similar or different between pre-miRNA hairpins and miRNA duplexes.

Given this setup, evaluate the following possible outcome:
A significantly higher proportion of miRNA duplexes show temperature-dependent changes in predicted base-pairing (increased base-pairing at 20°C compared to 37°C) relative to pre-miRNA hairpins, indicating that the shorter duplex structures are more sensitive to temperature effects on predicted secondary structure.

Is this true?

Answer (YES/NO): NO